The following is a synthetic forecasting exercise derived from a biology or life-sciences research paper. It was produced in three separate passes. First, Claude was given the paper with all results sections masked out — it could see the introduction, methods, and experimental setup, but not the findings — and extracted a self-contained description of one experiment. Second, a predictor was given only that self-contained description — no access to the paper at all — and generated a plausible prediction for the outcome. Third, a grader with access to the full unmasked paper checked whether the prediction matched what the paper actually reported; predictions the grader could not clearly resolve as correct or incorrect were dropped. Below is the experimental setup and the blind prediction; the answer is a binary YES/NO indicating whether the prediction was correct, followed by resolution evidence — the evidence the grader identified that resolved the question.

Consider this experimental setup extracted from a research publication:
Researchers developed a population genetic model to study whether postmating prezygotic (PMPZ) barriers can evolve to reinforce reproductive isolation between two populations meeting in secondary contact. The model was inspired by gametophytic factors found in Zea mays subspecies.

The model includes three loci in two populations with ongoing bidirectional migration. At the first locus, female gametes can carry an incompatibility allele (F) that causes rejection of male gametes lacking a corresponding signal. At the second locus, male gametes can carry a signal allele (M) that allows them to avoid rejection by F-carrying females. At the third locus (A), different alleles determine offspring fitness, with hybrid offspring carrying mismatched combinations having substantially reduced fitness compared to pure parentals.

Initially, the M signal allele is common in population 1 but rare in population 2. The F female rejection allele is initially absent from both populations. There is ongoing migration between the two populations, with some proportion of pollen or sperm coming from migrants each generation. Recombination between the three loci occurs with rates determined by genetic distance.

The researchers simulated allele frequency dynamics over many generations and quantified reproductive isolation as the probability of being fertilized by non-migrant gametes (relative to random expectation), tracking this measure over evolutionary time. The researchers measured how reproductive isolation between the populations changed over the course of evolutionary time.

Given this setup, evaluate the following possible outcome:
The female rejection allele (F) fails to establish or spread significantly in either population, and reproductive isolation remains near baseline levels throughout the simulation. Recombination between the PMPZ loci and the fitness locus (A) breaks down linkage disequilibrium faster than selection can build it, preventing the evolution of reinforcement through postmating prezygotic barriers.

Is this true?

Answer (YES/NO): NO